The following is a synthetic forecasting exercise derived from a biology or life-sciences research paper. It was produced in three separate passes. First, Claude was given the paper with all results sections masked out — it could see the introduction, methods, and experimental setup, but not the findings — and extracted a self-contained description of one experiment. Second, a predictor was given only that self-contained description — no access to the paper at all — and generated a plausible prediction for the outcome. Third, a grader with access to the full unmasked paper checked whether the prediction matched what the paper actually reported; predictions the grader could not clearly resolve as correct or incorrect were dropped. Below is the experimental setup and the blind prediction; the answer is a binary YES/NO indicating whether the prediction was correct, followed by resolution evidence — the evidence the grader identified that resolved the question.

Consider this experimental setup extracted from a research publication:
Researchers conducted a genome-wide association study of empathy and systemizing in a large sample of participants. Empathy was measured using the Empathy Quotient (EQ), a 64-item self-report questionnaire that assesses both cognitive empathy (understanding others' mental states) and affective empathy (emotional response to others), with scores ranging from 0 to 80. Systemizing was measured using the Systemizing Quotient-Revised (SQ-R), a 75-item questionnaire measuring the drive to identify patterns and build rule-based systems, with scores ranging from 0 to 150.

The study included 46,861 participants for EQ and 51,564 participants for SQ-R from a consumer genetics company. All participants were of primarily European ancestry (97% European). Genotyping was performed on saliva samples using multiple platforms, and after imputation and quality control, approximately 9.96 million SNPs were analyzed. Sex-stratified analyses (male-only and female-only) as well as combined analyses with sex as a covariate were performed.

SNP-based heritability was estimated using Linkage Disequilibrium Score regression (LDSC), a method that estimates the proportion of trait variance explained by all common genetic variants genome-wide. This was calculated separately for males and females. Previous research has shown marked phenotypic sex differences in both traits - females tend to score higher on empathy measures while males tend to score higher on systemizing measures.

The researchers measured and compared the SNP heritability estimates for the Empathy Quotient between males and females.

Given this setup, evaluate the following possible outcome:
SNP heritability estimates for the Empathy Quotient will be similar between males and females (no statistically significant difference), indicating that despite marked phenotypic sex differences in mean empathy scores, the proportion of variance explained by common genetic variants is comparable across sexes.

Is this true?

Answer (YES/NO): YES